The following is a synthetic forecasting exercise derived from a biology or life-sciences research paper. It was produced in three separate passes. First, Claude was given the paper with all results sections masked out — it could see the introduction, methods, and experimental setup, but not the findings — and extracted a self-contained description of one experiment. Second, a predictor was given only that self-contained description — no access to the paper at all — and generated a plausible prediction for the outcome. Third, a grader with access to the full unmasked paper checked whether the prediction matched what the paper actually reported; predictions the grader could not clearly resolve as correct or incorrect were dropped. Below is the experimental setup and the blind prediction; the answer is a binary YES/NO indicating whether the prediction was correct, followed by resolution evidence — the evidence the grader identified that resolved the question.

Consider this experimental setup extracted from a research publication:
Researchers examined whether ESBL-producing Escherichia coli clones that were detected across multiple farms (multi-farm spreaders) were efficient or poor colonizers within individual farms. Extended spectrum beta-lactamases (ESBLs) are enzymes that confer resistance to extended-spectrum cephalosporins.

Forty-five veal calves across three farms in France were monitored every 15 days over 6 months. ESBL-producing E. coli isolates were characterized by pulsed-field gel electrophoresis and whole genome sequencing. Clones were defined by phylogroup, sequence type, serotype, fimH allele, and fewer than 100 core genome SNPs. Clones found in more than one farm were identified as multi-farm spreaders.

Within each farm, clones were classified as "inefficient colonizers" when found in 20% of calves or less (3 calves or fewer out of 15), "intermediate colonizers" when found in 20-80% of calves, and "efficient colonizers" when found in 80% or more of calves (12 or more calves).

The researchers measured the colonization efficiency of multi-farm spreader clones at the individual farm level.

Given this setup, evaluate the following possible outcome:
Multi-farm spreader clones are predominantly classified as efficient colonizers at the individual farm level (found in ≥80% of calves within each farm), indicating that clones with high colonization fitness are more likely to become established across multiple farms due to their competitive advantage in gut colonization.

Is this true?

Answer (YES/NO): NO